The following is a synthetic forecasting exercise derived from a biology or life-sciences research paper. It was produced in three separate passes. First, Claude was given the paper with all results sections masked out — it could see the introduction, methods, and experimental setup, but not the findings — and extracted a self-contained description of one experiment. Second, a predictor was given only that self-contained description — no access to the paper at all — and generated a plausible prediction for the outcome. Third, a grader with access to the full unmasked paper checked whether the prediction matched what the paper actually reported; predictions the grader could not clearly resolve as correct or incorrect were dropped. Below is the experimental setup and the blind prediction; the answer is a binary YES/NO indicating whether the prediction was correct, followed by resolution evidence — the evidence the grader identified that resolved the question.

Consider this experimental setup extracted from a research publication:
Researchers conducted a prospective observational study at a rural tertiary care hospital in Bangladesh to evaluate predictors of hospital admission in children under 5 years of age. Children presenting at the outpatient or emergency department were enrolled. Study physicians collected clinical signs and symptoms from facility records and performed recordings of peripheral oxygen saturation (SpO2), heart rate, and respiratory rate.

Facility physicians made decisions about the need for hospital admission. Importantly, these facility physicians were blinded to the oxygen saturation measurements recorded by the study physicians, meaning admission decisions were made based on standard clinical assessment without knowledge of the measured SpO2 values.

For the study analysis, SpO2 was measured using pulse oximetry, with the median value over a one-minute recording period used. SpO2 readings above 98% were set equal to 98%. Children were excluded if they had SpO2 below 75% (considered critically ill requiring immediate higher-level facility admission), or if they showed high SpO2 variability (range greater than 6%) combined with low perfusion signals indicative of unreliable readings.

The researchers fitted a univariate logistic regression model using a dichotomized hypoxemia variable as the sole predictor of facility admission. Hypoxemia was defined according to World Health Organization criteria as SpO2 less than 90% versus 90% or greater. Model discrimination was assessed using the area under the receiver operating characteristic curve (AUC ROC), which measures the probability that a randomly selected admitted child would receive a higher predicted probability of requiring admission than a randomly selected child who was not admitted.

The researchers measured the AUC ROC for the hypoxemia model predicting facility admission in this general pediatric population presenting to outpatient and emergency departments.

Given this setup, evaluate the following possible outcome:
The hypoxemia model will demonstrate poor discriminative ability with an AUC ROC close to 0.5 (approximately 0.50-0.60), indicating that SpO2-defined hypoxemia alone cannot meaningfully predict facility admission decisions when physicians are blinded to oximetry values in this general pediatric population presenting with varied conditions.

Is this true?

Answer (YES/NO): YES